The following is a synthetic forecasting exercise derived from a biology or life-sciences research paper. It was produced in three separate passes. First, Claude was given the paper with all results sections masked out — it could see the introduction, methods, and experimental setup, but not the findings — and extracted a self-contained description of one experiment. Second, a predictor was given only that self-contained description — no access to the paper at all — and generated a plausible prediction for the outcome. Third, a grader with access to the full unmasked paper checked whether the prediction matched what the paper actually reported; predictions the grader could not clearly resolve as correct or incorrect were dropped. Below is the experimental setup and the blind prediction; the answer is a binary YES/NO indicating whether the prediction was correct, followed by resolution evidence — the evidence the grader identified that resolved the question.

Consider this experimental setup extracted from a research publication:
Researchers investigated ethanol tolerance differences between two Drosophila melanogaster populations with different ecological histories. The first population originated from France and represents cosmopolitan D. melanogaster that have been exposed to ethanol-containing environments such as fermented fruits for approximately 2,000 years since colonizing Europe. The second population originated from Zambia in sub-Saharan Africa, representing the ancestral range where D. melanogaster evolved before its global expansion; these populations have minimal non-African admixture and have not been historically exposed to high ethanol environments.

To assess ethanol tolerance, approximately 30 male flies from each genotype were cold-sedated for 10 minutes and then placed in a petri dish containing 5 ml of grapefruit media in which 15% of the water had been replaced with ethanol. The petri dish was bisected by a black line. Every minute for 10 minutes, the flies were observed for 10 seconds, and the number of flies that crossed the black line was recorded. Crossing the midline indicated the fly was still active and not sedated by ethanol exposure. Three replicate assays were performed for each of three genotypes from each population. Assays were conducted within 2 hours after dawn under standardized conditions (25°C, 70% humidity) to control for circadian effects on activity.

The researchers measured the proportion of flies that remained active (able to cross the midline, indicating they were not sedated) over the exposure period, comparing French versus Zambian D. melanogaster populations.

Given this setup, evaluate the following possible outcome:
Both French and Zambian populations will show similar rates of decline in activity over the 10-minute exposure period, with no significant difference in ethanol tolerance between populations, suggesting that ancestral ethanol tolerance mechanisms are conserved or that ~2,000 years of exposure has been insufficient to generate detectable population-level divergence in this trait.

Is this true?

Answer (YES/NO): NO